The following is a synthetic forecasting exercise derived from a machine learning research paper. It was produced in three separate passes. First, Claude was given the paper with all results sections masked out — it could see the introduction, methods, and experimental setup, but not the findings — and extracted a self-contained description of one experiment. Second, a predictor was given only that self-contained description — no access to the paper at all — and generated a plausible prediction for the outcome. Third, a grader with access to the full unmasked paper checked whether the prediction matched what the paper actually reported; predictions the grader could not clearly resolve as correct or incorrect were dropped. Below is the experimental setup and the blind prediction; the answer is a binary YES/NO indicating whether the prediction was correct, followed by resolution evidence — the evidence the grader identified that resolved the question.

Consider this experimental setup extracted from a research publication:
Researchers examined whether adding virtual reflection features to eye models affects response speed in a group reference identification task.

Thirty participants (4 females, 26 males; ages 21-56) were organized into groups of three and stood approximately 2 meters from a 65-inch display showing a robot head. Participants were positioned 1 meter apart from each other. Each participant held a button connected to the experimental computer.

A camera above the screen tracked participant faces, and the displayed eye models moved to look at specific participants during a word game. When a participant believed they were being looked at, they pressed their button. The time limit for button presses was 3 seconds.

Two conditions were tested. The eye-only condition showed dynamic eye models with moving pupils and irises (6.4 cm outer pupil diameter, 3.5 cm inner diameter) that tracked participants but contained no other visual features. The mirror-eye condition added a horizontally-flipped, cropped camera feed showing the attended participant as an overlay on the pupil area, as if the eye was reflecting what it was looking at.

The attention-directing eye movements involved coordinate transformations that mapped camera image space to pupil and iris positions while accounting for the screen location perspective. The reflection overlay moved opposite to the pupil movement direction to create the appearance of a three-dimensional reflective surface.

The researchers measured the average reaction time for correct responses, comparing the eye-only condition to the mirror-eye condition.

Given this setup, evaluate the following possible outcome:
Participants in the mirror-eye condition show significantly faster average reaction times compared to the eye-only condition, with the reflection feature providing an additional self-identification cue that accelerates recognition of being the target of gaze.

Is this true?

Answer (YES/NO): NO